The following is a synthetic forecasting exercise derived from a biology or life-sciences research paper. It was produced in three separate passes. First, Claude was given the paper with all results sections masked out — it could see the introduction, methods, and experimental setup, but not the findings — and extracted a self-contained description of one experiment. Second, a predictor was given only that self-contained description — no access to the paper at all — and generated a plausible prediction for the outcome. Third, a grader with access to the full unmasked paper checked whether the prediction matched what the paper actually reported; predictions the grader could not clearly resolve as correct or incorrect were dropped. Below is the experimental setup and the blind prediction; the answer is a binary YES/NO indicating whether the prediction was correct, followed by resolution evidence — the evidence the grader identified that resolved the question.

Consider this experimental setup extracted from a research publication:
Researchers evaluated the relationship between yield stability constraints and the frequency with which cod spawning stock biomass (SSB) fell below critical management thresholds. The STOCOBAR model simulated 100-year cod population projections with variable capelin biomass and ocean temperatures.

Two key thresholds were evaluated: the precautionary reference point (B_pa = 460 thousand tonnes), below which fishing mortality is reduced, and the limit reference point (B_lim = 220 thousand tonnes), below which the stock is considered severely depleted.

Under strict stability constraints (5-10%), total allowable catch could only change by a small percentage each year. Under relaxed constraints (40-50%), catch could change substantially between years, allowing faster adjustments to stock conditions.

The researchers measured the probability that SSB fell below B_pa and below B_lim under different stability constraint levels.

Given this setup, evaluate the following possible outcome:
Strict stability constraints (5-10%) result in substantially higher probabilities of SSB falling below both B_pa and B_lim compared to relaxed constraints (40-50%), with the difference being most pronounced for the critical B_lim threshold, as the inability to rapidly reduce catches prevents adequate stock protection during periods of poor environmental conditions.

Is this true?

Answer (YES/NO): NO